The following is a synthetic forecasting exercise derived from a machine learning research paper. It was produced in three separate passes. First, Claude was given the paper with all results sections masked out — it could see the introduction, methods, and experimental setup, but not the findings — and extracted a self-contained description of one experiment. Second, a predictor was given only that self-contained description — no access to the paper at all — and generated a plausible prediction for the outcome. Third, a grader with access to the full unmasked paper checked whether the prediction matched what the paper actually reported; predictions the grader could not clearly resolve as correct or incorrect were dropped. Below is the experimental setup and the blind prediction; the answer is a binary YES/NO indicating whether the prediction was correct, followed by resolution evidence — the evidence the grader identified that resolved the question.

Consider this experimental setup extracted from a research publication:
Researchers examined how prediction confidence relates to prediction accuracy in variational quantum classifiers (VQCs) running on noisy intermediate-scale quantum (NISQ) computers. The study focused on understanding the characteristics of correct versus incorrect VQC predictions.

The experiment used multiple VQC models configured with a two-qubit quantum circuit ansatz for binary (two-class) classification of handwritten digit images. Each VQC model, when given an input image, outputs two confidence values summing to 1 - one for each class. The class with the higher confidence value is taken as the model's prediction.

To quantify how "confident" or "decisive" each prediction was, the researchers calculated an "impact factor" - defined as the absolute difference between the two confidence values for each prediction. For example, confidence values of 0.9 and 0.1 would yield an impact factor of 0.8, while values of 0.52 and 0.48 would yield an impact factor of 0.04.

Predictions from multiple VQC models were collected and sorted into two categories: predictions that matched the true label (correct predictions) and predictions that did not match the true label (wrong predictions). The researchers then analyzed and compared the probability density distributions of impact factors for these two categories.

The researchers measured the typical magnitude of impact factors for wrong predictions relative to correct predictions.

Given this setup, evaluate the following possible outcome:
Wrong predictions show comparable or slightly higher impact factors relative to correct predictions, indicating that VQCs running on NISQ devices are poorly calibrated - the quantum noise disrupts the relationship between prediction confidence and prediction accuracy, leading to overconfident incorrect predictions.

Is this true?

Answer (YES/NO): NO